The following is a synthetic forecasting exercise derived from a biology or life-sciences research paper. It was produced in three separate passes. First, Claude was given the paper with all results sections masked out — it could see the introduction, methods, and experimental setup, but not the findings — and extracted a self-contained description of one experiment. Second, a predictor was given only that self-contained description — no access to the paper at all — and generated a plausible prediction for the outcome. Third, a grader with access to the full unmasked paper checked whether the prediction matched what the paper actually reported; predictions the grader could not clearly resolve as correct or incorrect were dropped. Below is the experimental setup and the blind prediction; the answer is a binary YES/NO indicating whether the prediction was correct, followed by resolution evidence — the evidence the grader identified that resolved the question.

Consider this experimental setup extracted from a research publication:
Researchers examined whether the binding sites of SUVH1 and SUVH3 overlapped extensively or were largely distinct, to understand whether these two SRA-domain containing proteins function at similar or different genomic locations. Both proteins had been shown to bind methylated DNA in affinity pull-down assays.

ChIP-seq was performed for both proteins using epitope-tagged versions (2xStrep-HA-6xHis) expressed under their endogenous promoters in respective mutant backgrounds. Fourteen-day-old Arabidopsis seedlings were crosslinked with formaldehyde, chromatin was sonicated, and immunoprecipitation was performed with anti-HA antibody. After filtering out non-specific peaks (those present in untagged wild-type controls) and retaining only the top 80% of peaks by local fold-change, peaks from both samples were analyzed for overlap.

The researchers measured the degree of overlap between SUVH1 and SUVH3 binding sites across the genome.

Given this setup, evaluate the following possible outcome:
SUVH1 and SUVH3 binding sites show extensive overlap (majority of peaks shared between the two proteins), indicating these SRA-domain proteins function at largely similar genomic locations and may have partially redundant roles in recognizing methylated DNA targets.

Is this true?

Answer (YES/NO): YES